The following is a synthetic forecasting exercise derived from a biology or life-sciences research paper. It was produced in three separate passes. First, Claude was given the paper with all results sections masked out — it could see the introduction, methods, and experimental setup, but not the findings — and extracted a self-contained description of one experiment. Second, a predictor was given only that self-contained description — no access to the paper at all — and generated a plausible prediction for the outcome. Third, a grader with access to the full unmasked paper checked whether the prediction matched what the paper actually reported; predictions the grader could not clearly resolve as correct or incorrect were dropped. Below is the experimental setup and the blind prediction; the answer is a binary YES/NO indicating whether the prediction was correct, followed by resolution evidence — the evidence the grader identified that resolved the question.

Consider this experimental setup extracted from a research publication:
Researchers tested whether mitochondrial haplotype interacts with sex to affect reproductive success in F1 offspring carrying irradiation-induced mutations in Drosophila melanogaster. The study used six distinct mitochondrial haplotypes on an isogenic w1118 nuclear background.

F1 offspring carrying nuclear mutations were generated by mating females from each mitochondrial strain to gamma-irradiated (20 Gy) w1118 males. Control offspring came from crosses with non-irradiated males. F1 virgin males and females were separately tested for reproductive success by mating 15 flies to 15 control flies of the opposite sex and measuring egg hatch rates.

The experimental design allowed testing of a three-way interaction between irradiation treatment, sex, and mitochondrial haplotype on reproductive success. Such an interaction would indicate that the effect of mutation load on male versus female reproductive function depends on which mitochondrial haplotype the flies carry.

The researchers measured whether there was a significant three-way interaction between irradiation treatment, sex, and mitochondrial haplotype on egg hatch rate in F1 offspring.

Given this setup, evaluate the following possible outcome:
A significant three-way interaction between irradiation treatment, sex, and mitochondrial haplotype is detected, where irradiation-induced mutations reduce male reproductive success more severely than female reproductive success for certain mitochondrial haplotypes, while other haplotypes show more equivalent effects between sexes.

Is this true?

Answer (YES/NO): NO